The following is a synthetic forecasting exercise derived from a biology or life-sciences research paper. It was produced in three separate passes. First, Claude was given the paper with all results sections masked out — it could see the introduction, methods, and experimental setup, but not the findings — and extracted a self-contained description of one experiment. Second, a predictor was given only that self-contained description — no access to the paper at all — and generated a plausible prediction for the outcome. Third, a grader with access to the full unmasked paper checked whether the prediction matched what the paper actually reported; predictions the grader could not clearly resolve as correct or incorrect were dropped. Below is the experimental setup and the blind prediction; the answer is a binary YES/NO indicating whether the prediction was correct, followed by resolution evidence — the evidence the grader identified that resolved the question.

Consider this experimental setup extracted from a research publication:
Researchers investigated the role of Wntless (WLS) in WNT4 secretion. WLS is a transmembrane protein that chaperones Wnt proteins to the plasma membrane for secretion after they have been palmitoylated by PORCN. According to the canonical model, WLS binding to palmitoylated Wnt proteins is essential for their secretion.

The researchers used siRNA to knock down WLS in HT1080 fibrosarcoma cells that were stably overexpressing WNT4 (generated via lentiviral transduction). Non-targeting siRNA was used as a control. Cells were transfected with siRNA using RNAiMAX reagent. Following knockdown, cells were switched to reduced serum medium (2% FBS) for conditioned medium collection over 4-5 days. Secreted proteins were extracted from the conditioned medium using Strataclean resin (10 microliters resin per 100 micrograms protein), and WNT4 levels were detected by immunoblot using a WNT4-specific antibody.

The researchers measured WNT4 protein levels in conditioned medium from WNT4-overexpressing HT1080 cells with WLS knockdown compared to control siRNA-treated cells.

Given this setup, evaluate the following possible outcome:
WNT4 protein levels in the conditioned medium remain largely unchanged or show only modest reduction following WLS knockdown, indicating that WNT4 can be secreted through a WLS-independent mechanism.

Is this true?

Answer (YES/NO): NO